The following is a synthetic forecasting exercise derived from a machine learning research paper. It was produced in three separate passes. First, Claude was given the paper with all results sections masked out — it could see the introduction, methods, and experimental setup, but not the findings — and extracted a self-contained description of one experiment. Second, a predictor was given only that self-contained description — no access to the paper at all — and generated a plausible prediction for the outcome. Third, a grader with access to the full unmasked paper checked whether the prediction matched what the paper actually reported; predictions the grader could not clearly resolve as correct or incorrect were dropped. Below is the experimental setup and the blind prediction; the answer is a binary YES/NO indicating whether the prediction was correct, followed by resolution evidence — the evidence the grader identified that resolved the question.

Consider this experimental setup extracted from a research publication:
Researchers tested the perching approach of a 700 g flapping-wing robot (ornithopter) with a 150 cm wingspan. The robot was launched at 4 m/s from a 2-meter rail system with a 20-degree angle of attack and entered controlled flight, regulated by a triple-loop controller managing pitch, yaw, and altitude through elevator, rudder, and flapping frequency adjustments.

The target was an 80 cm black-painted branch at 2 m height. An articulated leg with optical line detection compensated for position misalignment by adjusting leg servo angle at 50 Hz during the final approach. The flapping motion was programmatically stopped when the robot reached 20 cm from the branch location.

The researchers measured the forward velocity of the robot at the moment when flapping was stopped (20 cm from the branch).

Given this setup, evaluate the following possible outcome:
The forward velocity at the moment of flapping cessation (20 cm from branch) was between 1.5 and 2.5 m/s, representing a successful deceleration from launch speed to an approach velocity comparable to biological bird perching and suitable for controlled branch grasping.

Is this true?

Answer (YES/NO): NO